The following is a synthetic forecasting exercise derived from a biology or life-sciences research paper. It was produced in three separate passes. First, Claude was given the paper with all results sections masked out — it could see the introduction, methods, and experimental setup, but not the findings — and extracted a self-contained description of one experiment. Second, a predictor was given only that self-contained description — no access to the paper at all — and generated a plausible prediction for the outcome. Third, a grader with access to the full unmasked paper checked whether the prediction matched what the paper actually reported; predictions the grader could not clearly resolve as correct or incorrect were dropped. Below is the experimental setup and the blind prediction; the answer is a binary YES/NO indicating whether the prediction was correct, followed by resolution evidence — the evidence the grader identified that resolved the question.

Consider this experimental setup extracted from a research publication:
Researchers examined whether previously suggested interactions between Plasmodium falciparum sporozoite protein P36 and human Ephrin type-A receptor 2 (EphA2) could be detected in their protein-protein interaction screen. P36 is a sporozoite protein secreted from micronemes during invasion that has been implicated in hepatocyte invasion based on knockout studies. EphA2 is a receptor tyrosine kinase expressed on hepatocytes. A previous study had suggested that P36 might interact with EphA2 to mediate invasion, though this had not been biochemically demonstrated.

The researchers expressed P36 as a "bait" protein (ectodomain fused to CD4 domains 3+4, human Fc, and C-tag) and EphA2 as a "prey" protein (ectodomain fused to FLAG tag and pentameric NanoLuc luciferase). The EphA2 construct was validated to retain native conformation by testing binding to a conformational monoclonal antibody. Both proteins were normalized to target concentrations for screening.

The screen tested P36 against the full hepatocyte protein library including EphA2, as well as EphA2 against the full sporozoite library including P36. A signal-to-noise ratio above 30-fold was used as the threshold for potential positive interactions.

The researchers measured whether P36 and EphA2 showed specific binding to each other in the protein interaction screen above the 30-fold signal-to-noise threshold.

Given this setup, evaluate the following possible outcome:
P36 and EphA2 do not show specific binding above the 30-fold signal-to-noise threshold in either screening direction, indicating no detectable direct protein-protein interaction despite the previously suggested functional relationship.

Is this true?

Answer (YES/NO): YES